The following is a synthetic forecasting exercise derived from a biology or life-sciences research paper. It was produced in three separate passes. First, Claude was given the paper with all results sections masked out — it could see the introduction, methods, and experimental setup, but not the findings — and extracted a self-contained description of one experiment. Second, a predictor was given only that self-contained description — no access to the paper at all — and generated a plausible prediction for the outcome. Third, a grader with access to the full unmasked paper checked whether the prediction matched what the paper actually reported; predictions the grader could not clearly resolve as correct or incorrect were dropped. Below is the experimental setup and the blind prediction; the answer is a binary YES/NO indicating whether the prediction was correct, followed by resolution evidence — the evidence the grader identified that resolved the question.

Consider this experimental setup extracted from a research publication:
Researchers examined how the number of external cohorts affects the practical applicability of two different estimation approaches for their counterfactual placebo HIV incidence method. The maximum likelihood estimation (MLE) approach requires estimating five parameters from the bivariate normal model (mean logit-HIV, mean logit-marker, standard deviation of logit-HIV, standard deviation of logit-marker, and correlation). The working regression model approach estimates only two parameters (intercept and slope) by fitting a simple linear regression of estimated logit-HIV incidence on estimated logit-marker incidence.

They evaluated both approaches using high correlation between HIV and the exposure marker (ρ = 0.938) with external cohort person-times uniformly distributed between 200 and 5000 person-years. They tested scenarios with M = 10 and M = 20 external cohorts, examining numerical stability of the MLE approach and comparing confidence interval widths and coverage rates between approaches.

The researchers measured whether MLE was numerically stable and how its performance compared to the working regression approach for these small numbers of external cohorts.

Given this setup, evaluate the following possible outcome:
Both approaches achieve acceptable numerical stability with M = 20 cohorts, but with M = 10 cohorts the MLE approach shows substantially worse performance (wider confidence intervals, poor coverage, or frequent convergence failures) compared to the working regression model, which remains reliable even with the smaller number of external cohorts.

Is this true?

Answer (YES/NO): YES